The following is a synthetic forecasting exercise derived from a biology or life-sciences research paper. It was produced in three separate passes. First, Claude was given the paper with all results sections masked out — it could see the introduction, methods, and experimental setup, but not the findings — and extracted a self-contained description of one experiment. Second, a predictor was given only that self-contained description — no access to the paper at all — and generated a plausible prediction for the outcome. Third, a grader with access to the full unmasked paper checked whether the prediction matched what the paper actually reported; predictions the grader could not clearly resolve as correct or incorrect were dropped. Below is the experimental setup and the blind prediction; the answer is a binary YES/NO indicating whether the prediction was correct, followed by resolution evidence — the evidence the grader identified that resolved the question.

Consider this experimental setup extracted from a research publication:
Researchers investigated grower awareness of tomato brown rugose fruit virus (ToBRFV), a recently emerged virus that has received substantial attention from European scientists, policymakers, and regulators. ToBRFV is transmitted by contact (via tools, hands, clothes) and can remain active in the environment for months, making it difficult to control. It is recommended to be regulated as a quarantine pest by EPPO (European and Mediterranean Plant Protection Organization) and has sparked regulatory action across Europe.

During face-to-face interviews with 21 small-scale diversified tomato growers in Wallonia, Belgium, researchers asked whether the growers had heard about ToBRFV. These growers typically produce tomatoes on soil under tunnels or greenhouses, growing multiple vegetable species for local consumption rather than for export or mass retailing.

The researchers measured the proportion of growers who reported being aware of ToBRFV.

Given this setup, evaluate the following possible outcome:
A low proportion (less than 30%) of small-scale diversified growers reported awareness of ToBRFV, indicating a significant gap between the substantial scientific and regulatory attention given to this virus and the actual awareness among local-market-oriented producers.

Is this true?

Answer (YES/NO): NO